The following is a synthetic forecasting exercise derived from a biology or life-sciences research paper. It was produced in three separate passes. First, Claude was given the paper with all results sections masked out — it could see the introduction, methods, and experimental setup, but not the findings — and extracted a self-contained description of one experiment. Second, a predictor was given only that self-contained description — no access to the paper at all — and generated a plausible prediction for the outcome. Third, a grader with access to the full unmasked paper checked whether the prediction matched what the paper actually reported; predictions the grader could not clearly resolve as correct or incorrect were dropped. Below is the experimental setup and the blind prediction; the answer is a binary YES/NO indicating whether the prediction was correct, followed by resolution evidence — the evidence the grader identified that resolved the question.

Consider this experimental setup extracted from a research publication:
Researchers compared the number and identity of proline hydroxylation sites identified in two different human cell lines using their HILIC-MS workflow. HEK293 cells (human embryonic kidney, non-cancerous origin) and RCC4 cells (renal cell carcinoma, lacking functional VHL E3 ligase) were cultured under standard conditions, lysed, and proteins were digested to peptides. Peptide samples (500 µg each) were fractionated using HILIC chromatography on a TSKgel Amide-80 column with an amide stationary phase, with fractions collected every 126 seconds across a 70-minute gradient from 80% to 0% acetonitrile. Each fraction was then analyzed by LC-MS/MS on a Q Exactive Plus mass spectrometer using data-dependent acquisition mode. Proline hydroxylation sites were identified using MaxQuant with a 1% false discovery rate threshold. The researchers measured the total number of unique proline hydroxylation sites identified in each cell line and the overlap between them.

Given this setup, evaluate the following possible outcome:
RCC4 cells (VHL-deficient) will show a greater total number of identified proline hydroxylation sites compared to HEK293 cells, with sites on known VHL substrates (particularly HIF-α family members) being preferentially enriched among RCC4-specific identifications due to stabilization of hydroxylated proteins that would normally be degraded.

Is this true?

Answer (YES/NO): NO